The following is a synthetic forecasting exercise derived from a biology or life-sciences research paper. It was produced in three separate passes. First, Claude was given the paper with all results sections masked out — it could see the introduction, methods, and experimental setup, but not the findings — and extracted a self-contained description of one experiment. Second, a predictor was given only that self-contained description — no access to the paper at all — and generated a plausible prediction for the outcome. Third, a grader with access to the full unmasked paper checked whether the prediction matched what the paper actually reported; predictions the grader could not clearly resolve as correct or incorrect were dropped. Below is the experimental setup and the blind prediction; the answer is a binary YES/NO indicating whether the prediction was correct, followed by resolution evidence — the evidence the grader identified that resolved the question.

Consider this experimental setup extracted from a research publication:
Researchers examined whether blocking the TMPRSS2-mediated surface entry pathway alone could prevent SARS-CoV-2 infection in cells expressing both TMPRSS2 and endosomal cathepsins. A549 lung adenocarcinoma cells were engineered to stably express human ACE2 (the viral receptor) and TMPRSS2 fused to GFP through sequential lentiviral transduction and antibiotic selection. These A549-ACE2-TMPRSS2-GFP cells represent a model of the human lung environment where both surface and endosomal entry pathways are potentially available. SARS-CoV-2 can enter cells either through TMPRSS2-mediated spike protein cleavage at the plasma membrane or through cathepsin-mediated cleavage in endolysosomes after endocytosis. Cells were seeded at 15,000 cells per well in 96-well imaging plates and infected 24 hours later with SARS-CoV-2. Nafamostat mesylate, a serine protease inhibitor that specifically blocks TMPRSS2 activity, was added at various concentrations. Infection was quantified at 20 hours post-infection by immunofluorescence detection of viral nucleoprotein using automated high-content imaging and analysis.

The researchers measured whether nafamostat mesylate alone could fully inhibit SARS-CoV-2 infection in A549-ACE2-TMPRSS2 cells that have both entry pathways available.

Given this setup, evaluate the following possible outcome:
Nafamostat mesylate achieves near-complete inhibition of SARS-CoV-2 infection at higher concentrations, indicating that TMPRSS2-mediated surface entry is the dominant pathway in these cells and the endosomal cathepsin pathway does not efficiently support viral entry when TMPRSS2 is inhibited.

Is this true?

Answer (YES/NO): NO